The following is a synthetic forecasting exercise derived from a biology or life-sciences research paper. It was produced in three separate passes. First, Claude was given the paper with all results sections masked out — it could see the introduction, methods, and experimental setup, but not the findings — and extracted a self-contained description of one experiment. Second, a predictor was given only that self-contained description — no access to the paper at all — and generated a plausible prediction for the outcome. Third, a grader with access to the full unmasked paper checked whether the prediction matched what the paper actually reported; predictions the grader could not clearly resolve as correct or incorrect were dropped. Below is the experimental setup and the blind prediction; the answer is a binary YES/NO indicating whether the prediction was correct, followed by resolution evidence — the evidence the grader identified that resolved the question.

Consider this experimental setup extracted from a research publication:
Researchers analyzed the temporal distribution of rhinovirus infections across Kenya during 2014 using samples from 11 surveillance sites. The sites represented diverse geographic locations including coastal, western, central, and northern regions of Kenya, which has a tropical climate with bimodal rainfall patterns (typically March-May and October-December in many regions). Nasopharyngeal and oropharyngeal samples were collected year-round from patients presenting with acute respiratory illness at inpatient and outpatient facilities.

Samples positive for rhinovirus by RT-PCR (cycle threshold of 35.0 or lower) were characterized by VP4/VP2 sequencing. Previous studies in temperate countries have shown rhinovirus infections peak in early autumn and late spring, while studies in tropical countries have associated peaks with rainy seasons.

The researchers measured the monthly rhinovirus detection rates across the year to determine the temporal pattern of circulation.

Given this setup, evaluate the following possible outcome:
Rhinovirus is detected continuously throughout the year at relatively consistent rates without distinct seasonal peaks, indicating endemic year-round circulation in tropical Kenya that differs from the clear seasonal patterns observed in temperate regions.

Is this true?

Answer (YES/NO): NO